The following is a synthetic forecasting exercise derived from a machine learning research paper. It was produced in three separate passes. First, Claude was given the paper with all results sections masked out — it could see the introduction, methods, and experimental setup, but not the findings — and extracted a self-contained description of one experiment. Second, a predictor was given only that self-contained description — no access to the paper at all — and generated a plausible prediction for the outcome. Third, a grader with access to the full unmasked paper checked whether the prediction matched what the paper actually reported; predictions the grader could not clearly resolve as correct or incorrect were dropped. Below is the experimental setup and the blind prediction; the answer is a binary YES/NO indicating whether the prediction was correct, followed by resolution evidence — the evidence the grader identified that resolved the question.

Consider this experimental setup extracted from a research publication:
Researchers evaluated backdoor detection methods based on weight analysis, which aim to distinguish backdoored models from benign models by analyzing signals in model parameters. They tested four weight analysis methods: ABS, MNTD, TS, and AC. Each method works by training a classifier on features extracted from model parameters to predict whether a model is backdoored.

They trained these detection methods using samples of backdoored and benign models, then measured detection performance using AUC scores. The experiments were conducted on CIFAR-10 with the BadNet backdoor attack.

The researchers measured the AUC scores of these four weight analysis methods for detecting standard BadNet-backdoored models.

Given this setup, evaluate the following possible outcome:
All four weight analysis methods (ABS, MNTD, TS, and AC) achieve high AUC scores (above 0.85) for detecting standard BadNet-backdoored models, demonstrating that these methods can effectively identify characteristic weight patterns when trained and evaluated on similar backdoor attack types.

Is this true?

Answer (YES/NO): NO